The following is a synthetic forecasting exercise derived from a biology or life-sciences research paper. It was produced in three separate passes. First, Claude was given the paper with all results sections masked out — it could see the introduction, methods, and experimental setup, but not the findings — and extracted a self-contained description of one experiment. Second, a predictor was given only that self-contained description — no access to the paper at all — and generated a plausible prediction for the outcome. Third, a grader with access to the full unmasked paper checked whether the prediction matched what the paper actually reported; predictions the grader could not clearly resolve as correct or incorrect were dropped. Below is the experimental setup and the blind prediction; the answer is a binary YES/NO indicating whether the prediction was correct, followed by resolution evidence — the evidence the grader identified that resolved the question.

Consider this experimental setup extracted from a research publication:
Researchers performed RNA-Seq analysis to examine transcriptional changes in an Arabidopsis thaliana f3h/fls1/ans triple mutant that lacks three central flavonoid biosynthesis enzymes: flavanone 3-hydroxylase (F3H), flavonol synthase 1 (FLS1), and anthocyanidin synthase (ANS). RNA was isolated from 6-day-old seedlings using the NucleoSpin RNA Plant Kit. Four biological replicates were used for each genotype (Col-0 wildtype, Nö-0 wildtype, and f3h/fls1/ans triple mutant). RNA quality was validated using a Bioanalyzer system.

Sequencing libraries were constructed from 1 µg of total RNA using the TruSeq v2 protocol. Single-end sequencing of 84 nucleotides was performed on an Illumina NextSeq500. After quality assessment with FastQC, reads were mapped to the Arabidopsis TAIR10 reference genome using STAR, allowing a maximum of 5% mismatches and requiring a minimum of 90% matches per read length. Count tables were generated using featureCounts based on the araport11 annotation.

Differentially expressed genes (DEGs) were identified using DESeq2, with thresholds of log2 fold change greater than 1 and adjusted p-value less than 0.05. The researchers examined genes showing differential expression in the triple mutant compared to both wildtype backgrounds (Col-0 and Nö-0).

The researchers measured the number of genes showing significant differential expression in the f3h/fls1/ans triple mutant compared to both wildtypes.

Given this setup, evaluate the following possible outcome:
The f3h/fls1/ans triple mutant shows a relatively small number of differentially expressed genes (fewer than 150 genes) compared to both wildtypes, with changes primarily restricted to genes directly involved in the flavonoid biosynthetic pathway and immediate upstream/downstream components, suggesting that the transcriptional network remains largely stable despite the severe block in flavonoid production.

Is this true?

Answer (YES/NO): NO